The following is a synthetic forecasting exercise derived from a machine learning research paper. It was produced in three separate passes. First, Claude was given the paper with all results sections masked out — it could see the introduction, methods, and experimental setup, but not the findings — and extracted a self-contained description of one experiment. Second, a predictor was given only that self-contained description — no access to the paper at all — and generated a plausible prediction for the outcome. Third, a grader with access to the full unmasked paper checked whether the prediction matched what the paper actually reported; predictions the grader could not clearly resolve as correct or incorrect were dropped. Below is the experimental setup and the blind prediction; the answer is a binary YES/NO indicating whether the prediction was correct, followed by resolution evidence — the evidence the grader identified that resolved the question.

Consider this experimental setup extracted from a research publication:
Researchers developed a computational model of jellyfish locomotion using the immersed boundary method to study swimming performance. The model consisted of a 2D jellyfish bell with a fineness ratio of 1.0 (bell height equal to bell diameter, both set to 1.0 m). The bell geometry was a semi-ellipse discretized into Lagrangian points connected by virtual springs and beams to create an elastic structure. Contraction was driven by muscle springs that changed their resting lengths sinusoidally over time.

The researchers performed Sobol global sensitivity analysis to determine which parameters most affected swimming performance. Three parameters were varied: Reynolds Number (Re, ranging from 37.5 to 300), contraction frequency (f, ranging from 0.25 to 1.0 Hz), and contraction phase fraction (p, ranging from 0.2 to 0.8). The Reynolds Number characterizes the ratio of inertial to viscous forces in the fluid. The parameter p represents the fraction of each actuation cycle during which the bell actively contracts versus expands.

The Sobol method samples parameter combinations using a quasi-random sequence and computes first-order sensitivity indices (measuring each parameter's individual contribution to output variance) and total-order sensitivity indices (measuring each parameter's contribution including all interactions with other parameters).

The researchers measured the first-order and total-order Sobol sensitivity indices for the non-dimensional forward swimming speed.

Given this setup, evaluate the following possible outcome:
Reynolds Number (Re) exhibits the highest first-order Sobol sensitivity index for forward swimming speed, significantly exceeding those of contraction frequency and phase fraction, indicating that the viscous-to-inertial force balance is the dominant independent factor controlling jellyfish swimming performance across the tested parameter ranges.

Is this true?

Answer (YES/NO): NO